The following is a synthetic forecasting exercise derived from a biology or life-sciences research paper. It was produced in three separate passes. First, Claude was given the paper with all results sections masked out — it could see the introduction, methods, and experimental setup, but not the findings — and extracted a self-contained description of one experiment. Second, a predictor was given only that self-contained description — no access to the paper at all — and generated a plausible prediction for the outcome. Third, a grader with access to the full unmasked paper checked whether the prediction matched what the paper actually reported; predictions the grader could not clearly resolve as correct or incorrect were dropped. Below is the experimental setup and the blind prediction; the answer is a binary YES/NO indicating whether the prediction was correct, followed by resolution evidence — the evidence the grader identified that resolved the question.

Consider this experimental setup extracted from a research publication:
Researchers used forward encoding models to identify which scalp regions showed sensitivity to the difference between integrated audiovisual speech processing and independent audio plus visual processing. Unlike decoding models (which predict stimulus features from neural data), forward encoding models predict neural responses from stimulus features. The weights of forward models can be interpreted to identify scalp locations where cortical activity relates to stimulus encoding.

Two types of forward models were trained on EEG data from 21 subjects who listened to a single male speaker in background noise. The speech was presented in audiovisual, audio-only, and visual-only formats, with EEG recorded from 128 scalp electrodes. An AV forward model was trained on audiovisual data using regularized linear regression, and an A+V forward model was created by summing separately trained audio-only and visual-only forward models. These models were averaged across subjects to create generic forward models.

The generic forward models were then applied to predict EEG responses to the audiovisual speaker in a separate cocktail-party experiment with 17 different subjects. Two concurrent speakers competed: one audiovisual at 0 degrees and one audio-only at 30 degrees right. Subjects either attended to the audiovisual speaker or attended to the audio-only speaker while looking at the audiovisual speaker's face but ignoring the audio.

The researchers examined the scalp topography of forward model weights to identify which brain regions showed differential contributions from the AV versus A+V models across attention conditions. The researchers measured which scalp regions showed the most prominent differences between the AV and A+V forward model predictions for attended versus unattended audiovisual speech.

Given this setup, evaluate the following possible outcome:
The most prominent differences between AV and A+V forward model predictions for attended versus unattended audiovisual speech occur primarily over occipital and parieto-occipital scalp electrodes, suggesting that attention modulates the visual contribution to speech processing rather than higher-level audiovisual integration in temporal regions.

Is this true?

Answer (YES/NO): NO